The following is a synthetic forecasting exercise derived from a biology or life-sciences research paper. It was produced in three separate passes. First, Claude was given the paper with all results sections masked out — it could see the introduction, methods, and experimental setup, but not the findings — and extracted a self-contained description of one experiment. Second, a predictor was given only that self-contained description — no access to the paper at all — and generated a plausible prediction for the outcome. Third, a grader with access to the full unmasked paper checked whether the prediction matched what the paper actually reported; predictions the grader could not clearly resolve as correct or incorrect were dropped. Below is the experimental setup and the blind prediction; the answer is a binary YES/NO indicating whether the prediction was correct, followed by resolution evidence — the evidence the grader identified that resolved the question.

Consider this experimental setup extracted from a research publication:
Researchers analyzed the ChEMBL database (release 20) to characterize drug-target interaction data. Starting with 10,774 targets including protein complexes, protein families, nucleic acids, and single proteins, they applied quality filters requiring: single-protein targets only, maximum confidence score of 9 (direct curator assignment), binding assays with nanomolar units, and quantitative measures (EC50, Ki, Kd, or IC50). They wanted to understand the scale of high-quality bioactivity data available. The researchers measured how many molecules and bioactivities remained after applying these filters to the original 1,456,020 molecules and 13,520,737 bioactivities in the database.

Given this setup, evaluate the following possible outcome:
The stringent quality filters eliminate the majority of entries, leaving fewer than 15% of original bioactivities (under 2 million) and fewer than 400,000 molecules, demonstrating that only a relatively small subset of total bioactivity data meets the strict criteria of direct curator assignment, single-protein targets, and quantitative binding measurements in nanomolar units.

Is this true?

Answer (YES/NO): NO